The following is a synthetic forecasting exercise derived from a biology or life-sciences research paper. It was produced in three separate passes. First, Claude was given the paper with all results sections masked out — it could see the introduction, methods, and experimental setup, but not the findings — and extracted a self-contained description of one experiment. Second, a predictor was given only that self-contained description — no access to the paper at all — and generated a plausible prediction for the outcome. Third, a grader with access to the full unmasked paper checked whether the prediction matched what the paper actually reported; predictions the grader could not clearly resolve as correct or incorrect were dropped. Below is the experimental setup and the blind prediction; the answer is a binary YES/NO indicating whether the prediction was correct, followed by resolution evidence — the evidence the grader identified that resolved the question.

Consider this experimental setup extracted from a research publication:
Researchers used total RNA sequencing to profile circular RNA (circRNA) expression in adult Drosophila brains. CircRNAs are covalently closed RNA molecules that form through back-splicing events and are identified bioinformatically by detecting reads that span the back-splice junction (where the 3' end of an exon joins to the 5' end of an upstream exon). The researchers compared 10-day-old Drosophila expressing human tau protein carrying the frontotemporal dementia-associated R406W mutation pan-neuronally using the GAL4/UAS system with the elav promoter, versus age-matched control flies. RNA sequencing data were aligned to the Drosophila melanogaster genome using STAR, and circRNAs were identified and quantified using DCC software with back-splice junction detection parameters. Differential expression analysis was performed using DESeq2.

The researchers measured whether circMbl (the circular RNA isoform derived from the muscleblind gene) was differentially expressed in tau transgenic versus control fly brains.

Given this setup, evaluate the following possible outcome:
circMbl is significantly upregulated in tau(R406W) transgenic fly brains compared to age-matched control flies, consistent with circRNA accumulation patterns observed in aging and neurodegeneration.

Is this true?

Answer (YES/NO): YES